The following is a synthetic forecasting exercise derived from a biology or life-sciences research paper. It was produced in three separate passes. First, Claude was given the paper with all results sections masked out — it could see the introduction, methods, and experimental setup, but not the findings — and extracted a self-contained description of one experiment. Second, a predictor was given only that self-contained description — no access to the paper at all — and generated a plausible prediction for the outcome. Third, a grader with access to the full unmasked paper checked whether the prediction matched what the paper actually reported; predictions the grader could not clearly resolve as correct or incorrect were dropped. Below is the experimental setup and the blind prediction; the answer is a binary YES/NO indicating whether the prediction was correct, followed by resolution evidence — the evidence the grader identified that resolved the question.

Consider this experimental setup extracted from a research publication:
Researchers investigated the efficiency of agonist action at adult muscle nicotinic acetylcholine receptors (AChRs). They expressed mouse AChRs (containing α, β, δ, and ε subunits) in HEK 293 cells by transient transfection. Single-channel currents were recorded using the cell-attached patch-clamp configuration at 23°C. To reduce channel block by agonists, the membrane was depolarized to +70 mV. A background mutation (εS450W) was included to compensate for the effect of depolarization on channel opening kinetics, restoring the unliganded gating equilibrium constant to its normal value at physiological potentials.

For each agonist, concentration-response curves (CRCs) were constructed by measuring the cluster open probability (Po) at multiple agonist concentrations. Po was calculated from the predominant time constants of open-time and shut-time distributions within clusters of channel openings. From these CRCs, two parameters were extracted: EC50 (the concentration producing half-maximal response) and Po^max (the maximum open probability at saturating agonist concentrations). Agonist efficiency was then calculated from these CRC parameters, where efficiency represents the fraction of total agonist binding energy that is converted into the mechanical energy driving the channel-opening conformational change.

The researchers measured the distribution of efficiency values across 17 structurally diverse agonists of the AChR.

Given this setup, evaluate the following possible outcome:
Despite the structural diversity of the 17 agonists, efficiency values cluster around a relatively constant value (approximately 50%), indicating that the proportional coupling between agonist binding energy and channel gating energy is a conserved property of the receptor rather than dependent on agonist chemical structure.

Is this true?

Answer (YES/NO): NO